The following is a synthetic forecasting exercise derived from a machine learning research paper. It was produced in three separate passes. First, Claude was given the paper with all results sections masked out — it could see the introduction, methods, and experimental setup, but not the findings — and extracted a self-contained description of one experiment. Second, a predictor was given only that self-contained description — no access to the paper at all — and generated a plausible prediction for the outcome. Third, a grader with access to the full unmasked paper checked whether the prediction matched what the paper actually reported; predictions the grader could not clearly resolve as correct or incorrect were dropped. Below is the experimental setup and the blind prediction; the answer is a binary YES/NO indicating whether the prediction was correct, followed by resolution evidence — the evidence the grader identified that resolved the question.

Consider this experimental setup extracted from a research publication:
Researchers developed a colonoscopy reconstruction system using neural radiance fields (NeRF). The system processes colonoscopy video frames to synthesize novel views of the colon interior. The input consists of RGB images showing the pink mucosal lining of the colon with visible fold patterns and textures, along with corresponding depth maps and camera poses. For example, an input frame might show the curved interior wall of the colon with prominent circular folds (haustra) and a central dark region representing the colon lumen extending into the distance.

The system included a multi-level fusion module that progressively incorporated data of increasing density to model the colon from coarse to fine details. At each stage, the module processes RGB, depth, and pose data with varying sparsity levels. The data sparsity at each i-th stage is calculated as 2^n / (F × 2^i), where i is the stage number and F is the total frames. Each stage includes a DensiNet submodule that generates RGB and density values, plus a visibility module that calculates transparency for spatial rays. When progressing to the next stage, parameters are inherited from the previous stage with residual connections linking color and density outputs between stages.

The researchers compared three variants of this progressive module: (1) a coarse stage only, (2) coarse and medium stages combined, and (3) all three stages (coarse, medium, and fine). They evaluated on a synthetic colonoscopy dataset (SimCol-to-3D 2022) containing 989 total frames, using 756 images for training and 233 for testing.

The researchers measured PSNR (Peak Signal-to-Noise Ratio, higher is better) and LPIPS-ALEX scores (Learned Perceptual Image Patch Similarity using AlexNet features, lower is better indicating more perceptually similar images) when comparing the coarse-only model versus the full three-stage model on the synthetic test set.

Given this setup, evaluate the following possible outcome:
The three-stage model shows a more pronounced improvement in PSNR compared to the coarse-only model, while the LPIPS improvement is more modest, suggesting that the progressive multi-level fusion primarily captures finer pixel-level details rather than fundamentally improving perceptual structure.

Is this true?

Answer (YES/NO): NO